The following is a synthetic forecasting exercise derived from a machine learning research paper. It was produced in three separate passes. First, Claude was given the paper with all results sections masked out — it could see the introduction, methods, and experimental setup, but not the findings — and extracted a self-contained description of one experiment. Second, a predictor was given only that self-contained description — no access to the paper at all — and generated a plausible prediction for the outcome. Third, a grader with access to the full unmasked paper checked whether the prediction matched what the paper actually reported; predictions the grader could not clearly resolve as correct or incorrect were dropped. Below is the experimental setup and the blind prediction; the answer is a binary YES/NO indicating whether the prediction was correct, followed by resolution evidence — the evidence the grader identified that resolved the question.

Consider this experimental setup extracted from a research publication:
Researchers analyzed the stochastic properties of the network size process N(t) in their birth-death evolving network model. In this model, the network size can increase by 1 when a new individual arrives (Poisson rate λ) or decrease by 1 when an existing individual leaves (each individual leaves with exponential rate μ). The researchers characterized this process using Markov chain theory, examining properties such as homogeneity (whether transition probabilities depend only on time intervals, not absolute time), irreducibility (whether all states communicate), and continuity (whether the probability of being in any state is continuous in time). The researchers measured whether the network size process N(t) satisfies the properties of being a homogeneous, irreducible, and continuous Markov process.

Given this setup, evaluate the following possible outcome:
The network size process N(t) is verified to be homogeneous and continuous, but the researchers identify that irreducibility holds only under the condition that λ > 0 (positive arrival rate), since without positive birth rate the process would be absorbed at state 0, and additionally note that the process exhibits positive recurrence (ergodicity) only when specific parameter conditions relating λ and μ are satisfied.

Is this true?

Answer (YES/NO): NO